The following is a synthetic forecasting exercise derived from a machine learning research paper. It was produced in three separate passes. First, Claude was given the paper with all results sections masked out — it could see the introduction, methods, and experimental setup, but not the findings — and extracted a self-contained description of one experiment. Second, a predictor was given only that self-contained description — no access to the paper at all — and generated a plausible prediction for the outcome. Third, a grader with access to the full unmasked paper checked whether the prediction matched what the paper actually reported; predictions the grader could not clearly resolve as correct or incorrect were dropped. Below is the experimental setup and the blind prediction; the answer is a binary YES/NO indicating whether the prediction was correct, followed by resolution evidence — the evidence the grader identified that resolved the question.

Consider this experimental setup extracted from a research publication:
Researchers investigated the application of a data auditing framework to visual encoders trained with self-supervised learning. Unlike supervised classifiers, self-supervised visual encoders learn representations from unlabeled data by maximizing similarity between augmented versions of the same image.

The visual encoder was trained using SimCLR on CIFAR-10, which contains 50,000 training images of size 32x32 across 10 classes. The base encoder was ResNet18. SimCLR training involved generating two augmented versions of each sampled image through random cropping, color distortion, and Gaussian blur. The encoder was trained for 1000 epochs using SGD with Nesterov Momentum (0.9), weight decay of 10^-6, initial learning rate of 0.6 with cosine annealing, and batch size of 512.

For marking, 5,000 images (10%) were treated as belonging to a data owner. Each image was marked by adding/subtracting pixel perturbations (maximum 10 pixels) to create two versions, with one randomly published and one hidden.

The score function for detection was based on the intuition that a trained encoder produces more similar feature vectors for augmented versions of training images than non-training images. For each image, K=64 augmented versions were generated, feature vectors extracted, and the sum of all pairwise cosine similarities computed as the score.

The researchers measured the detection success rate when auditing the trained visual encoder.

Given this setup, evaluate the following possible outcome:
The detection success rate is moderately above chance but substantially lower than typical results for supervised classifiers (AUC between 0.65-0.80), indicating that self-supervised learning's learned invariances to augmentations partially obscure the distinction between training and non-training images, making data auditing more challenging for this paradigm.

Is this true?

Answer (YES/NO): NO